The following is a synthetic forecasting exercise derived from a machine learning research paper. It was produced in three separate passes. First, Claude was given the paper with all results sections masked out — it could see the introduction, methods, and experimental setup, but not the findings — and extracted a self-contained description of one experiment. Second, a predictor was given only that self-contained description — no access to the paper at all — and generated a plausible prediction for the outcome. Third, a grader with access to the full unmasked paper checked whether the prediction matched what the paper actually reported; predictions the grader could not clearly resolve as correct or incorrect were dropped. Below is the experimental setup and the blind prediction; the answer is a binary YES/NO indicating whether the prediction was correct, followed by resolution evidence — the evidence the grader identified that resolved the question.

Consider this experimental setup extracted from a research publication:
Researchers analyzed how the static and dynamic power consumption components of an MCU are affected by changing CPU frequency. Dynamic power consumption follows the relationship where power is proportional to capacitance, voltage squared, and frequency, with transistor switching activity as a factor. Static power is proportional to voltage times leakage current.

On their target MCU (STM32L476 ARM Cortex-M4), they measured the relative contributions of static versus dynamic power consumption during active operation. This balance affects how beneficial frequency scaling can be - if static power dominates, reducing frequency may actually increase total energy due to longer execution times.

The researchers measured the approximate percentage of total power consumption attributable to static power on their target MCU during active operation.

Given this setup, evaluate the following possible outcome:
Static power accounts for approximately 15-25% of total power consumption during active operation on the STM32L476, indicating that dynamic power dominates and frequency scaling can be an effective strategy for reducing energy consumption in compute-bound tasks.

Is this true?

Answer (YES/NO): NO